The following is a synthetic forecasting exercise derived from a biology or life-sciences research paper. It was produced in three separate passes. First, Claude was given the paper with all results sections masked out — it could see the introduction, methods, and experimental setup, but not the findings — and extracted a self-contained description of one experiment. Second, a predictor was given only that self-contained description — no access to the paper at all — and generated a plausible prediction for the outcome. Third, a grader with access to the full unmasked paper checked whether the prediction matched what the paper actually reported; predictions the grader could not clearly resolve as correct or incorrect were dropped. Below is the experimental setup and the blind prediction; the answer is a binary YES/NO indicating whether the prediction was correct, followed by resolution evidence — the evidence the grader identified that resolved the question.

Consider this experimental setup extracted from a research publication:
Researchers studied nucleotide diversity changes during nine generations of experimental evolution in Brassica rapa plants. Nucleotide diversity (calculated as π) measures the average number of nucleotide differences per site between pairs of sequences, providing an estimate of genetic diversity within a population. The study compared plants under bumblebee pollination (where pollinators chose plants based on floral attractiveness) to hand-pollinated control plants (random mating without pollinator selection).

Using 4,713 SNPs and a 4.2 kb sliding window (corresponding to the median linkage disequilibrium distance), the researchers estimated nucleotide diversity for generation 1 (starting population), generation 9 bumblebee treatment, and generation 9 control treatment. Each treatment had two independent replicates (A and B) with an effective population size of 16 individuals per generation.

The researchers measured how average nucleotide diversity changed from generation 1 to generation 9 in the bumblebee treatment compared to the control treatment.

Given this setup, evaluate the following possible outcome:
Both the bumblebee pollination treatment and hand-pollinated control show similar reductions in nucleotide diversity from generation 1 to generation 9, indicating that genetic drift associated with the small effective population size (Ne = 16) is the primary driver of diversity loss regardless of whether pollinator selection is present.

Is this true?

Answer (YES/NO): NO